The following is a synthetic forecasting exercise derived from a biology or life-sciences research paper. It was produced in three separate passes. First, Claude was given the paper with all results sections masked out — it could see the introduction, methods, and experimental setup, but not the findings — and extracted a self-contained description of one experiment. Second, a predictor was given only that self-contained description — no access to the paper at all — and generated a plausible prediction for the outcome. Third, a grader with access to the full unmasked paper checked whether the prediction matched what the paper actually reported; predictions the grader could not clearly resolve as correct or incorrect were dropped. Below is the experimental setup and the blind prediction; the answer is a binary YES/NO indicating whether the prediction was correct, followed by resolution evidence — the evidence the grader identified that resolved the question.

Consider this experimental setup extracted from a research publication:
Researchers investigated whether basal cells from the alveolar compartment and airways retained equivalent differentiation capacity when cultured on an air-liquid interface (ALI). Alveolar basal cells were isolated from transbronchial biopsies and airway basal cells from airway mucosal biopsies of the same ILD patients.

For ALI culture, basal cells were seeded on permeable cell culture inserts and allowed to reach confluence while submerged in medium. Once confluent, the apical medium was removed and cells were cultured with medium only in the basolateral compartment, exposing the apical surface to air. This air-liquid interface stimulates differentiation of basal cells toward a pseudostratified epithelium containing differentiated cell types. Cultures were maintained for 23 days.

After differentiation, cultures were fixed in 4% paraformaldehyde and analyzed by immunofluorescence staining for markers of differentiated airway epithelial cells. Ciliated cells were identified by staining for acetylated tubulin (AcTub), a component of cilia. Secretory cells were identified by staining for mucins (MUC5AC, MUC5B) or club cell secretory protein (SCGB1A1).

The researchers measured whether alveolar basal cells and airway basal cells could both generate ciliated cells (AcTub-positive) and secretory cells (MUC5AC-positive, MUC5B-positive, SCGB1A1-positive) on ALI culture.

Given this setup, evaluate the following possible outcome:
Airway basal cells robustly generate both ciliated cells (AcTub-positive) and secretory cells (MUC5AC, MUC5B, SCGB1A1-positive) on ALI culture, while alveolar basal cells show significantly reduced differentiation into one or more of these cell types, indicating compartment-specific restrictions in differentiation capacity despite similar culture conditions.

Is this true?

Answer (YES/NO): NO